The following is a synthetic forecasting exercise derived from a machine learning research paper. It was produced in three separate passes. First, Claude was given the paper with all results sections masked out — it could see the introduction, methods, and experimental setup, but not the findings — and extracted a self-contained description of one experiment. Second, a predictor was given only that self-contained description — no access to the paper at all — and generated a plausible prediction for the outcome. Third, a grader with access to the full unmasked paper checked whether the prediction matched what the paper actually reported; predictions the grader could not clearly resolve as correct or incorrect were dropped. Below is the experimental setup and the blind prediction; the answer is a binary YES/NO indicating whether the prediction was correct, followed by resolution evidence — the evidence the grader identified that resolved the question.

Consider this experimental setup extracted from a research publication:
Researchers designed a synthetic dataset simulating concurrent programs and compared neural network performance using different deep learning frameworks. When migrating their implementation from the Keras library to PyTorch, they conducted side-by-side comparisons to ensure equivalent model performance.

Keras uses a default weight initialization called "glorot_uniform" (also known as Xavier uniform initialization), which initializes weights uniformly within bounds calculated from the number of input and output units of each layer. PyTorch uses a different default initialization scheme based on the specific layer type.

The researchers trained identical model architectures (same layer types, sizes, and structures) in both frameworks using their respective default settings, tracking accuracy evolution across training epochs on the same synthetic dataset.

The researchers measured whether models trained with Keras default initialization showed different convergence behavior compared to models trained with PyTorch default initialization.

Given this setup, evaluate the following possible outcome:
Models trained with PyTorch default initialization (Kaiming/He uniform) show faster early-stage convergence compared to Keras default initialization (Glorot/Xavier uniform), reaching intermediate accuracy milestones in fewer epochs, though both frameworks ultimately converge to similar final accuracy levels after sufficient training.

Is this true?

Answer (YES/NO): NO